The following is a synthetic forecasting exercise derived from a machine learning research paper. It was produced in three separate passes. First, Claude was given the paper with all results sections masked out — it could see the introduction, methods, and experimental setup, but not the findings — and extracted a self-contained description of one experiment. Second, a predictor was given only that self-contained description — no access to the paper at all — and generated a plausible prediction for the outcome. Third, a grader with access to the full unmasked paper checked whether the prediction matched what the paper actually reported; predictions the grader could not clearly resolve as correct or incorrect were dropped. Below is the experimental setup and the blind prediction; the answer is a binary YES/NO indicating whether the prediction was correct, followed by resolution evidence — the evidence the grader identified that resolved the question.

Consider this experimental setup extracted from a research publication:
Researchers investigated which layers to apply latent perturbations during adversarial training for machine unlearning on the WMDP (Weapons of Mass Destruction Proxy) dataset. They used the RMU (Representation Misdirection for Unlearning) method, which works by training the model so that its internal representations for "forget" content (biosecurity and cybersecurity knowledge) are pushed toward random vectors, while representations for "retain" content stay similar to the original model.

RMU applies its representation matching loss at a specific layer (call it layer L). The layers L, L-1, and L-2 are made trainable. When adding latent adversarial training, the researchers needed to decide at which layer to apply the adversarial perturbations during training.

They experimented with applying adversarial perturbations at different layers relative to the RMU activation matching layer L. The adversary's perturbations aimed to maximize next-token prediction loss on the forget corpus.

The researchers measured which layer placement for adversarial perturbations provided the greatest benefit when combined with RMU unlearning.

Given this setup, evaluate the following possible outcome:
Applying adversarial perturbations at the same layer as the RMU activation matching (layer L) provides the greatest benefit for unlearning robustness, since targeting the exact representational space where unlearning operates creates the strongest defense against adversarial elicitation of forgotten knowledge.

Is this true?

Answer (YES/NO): NO